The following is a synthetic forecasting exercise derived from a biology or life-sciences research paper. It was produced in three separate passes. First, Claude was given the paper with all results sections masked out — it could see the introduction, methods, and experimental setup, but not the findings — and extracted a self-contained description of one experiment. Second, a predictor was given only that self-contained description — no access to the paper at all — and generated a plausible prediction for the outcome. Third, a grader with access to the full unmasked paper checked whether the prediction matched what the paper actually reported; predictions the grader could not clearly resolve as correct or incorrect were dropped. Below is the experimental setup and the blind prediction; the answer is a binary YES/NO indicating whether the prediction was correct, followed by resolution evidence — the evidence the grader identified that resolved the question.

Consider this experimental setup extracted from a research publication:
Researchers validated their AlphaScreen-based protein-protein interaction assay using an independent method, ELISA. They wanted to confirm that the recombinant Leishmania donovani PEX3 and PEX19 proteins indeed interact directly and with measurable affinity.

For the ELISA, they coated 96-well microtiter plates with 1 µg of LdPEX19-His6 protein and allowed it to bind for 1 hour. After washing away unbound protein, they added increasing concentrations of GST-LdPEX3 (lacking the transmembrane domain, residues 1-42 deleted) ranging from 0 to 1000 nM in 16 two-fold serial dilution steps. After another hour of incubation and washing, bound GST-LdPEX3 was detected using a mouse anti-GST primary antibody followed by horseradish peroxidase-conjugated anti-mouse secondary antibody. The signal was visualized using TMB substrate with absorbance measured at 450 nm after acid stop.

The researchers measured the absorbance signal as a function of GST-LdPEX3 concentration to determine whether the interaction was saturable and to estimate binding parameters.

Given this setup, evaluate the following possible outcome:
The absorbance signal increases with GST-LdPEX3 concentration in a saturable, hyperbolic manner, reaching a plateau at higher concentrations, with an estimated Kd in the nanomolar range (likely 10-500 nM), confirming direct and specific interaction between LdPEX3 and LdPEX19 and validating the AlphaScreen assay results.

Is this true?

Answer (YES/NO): YES